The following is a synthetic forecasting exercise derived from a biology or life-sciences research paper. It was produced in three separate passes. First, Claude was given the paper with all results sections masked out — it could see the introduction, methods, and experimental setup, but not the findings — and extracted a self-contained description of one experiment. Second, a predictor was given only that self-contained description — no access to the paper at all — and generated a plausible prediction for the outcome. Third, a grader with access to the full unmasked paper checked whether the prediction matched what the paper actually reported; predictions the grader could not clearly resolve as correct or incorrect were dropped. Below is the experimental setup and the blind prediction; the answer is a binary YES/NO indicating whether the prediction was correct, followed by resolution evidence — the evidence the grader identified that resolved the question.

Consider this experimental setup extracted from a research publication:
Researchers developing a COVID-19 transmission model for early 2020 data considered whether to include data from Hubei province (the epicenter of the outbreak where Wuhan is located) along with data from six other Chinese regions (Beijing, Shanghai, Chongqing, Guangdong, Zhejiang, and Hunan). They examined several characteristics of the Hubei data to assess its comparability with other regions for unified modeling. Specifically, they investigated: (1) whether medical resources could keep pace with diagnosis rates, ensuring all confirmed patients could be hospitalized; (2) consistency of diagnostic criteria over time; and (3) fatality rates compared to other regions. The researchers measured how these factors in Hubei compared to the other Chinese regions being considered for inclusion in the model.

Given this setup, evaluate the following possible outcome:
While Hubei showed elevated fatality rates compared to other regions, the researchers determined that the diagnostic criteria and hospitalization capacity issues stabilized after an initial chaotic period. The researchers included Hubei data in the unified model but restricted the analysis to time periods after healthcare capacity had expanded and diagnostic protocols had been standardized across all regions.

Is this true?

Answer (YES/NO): NO